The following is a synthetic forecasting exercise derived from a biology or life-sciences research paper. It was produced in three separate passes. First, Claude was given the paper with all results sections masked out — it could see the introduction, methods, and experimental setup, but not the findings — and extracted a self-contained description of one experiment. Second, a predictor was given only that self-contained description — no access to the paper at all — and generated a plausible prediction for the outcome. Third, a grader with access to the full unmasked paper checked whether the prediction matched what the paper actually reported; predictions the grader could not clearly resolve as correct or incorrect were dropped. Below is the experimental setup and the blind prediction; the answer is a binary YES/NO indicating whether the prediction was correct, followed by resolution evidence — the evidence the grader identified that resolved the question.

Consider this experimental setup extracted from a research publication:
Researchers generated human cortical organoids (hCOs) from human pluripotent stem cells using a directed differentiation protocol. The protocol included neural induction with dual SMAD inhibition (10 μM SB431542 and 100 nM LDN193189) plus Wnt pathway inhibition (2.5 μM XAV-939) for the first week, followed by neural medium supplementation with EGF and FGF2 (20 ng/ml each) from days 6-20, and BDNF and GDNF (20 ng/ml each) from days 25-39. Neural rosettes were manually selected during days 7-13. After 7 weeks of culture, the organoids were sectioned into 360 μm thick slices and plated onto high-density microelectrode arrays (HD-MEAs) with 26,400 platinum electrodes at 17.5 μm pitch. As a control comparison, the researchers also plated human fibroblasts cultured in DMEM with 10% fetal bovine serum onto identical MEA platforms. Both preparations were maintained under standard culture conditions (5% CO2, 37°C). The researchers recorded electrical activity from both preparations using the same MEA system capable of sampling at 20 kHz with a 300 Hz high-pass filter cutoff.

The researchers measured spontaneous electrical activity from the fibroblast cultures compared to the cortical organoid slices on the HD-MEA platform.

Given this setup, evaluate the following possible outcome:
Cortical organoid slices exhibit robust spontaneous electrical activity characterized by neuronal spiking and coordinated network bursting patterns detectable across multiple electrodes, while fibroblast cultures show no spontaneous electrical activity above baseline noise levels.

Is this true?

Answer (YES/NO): YES